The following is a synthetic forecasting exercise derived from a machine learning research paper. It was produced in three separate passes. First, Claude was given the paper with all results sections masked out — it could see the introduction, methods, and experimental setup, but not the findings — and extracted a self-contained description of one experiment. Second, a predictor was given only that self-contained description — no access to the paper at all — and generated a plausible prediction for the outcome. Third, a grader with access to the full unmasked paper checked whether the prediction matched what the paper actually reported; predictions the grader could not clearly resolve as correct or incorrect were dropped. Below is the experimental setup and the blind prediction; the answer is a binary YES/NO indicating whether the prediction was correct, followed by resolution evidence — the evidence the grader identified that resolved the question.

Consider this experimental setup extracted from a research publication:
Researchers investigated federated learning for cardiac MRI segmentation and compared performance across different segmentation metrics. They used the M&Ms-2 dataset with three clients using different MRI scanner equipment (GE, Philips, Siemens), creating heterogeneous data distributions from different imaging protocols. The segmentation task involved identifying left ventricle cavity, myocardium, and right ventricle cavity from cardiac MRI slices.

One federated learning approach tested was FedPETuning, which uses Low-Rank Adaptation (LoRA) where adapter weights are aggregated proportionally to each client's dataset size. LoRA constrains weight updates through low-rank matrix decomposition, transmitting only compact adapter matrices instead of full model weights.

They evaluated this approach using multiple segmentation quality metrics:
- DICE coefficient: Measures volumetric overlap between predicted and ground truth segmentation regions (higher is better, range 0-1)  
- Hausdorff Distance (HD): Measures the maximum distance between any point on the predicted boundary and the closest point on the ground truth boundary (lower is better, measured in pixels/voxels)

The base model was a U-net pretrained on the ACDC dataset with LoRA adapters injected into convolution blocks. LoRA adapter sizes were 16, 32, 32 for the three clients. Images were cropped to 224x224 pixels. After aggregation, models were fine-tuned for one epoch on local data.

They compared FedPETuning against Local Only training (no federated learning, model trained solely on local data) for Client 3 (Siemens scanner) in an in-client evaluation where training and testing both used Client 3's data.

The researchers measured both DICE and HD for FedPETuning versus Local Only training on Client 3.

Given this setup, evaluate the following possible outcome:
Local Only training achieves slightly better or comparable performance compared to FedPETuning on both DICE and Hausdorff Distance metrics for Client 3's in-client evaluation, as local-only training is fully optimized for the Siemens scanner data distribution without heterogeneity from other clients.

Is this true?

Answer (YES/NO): NO